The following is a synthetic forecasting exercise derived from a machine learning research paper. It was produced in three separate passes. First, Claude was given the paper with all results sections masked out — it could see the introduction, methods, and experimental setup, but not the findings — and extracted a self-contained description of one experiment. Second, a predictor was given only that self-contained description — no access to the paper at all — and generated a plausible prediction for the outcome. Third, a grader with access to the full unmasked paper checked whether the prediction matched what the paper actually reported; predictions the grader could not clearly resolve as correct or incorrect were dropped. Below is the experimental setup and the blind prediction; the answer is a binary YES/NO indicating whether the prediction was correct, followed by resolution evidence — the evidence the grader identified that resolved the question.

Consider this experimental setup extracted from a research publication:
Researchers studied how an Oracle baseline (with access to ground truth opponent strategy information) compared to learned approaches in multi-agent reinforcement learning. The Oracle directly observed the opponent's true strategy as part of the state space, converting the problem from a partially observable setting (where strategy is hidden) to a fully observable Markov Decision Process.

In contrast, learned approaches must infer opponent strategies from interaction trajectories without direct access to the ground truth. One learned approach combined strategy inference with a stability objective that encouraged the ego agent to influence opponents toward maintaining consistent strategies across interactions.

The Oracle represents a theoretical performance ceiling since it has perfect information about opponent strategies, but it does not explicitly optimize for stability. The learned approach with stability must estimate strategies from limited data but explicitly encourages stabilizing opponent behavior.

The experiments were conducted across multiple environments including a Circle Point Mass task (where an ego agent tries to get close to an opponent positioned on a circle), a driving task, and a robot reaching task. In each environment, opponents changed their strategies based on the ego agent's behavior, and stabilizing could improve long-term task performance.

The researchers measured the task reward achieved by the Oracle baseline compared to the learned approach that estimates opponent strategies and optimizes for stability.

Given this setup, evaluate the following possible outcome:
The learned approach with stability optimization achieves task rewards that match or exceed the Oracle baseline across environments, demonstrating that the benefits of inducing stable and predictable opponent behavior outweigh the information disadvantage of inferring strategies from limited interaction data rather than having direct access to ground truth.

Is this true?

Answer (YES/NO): YES